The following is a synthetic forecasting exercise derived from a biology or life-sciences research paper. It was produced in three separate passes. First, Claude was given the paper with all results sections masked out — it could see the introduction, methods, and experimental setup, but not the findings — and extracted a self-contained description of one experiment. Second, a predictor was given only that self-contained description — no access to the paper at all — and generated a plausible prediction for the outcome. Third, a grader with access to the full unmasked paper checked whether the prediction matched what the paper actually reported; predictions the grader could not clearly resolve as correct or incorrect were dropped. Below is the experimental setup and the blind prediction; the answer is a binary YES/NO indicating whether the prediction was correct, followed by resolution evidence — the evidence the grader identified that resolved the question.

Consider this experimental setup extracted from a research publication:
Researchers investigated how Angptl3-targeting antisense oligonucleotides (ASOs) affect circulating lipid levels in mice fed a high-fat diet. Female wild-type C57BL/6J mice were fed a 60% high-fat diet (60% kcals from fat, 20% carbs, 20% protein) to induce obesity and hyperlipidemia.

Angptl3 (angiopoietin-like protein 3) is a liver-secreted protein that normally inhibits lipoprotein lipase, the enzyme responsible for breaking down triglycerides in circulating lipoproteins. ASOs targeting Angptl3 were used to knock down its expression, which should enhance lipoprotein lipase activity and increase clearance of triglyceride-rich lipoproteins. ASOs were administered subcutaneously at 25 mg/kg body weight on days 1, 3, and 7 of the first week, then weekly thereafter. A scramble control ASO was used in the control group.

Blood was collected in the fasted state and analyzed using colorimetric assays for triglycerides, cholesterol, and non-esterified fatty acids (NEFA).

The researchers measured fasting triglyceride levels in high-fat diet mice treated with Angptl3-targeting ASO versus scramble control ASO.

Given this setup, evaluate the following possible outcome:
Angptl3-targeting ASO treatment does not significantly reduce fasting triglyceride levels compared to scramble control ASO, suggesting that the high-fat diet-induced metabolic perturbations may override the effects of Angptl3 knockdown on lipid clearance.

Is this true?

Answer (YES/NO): NO